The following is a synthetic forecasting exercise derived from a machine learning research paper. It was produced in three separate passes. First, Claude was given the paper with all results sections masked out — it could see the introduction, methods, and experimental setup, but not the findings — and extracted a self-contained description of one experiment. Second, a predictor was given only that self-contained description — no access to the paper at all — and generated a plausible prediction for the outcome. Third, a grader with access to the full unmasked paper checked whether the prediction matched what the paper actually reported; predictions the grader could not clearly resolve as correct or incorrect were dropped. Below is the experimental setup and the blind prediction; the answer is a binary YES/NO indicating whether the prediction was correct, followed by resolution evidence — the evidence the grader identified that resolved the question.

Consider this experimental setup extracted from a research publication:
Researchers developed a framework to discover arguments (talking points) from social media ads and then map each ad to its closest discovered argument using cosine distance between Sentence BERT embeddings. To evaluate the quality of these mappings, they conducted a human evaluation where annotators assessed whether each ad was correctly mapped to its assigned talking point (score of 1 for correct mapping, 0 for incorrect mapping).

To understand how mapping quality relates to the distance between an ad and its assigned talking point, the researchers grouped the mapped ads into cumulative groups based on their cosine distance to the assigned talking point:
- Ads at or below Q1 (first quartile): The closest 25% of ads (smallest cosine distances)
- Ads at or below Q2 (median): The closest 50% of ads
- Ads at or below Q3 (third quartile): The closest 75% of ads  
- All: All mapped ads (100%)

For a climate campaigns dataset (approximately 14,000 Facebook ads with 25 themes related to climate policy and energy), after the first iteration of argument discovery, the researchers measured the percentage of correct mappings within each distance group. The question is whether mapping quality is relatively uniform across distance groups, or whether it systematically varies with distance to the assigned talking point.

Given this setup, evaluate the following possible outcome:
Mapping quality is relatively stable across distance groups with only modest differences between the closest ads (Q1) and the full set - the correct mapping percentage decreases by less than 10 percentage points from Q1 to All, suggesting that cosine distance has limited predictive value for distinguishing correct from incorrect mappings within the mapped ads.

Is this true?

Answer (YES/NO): NO